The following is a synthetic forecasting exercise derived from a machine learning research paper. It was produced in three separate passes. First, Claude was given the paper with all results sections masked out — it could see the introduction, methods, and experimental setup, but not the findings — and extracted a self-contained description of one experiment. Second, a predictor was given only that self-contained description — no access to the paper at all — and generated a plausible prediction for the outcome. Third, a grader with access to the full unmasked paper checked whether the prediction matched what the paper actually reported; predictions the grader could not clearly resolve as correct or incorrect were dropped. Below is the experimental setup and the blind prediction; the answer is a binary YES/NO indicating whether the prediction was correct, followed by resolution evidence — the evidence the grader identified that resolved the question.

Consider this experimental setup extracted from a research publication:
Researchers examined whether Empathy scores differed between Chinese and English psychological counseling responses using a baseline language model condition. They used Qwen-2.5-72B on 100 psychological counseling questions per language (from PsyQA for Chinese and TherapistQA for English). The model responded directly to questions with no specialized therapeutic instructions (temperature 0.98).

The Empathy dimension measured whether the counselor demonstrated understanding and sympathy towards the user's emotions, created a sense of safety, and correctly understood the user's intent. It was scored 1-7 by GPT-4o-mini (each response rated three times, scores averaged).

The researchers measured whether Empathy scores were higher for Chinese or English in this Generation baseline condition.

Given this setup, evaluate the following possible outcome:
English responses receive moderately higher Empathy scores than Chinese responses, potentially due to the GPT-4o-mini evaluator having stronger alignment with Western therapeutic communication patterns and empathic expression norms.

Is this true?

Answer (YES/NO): YES